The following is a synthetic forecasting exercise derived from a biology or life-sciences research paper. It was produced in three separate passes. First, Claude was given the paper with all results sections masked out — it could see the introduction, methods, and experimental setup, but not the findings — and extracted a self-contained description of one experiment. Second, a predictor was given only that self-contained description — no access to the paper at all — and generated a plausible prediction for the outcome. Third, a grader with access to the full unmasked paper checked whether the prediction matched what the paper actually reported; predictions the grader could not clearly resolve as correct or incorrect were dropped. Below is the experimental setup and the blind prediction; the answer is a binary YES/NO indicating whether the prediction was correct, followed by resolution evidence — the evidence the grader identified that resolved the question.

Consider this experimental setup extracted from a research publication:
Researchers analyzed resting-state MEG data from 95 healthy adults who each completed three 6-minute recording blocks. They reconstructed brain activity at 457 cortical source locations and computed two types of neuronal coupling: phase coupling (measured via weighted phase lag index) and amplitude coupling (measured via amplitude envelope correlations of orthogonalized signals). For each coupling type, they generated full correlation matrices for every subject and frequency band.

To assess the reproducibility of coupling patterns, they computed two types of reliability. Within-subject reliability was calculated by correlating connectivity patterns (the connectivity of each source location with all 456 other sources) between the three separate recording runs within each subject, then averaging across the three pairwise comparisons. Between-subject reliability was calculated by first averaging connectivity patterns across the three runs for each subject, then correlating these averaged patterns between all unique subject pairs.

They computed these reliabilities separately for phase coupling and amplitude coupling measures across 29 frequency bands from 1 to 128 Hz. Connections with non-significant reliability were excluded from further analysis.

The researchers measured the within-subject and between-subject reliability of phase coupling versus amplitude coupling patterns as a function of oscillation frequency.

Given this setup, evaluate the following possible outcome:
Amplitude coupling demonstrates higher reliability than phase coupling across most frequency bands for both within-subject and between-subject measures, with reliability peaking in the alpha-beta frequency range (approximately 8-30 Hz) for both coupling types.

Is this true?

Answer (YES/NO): NO